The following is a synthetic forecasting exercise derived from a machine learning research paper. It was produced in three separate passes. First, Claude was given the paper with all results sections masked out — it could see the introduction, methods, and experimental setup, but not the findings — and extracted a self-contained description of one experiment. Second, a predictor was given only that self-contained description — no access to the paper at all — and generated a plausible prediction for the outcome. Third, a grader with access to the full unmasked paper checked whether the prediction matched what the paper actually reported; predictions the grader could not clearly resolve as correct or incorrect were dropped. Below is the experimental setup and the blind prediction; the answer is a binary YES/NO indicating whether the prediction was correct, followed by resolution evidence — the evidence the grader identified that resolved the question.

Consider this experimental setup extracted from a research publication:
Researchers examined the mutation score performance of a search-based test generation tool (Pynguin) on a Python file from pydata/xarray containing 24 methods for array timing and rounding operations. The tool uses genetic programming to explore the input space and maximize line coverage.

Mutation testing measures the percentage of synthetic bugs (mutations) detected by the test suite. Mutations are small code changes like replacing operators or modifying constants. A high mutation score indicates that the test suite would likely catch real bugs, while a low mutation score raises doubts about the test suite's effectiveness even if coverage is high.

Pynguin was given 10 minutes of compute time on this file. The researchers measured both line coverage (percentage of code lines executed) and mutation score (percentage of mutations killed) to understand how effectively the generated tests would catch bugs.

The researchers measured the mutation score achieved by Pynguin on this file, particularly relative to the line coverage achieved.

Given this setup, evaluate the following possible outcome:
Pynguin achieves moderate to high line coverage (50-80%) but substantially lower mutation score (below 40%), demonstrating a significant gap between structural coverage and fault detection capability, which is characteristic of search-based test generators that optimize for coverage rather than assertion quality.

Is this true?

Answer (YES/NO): NO